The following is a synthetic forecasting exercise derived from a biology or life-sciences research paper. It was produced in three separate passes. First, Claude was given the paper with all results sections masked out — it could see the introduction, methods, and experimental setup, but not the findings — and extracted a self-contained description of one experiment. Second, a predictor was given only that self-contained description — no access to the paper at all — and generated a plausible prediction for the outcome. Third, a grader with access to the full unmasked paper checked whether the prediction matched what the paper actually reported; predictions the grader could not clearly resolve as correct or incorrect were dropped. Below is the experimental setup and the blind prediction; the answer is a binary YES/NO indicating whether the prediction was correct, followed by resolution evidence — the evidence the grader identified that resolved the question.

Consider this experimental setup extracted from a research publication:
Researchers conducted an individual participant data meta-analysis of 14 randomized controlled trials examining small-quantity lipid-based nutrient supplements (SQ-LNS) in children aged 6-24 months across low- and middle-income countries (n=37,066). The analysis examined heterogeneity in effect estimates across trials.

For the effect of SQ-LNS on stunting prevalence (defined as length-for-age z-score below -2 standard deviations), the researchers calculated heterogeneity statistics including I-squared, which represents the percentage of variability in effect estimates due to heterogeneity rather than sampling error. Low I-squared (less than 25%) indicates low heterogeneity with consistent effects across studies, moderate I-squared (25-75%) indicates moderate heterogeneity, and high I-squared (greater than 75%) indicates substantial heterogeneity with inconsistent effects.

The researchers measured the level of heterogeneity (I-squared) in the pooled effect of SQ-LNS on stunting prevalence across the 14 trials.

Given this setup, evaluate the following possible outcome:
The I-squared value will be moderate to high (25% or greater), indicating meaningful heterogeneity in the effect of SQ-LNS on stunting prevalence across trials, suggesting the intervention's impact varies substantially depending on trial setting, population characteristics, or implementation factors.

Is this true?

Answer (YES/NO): YES